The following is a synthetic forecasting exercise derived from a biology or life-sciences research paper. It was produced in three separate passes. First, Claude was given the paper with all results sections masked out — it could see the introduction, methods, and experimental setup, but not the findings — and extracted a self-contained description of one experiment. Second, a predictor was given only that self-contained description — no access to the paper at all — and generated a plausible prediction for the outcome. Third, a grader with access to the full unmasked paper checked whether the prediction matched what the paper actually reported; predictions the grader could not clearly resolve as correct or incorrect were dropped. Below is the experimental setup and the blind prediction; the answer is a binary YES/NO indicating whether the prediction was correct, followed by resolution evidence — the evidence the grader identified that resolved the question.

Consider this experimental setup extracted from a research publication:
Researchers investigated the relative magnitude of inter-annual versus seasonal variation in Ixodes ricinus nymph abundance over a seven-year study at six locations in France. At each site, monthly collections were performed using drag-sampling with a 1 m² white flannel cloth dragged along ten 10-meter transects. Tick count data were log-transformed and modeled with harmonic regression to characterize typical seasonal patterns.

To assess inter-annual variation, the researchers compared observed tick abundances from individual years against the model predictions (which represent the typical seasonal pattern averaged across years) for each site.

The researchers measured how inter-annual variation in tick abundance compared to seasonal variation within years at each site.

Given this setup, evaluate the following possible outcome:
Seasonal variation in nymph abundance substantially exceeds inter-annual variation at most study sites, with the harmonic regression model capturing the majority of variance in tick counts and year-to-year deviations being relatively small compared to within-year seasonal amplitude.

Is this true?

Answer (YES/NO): YES